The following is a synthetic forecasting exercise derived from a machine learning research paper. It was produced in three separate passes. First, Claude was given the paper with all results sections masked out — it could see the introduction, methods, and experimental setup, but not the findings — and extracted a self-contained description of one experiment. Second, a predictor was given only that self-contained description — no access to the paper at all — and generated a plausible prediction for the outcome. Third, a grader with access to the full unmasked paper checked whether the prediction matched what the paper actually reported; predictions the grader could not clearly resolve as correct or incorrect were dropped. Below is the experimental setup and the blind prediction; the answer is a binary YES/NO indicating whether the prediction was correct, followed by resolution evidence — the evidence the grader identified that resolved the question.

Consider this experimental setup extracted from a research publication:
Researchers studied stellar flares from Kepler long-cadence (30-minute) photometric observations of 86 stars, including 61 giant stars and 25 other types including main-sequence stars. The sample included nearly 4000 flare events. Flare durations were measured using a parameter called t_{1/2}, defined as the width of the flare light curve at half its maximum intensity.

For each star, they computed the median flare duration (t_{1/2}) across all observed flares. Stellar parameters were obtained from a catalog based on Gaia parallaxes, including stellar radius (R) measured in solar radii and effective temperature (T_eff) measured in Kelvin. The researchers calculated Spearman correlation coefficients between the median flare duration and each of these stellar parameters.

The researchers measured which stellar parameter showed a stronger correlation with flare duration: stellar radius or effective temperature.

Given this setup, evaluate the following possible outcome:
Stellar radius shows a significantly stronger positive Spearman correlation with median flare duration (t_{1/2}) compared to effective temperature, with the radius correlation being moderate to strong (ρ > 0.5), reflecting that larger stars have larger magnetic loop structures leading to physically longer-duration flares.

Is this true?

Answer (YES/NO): YES